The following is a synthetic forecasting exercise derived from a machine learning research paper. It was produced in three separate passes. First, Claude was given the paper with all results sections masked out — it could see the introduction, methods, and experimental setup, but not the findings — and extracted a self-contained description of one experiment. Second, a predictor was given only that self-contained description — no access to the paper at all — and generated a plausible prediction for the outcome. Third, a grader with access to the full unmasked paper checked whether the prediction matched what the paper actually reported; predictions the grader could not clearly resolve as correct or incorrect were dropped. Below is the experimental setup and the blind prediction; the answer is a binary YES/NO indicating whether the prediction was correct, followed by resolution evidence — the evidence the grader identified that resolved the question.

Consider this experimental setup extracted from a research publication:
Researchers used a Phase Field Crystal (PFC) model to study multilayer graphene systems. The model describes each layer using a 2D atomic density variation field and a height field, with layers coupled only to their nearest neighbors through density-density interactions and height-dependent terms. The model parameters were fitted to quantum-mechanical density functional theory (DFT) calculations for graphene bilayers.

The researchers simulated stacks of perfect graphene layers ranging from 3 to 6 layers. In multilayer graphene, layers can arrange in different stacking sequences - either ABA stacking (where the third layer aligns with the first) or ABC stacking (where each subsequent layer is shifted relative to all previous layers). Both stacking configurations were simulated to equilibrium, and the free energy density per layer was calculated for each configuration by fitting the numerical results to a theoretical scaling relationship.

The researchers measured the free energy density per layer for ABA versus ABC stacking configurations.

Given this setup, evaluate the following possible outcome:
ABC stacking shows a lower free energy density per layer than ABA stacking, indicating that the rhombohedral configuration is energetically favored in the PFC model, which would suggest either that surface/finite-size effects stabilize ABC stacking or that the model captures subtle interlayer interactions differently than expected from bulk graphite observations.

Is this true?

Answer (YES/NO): NO